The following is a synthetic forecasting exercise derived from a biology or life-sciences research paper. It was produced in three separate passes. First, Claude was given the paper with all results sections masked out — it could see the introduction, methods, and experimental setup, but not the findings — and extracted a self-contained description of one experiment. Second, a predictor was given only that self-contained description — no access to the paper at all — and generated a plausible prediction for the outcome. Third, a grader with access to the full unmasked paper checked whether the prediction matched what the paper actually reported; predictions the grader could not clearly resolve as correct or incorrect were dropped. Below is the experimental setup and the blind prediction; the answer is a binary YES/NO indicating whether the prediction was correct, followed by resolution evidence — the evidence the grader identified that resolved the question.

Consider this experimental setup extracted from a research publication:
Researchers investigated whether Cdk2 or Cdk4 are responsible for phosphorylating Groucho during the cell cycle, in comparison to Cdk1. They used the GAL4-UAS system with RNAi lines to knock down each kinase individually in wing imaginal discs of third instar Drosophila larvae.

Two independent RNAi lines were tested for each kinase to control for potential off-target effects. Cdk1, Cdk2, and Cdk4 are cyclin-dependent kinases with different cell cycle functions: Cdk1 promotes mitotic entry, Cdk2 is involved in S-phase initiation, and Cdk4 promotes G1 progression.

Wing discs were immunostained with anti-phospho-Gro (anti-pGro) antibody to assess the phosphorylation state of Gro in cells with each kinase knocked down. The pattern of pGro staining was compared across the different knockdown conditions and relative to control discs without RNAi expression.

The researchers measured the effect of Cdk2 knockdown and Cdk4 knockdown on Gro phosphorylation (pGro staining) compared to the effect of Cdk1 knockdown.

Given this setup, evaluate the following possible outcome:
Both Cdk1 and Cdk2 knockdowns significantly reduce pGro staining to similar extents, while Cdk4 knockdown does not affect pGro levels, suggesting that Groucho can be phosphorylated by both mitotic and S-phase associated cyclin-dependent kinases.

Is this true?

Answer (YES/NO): NO